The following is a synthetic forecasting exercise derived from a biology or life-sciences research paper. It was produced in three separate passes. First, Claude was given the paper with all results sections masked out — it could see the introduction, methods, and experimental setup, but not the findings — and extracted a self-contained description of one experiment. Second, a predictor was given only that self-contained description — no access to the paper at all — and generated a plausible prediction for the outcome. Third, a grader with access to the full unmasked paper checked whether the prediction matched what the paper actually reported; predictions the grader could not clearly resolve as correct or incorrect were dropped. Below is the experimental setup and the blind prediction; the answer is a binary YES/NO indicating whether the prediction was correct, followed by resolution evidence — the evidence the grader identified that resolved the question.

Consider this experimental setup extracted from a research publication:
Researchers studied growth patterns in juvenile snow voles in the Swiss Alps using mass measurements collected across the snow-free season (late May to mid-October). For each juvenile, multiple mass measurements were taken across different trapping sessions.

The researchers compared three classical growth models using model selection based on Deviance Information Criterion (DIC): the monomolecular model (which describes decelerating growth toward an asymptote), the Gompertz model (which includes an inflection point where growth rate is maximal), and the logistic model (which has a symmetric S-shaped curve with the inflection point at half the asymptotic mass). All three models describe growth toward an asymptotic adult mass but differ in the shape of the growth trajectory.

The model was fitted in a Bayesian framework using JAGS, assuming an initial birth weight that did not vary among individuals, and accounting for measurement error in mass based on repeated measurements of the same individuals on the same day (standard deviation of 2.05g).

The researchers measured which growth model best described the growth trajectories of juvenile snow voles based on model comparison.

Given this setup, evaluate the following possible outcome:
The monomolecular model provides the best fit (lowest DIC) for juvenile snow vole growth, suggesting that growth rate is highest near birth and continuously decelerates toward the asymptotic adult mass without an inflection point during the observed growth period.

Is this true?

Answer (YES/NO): YES